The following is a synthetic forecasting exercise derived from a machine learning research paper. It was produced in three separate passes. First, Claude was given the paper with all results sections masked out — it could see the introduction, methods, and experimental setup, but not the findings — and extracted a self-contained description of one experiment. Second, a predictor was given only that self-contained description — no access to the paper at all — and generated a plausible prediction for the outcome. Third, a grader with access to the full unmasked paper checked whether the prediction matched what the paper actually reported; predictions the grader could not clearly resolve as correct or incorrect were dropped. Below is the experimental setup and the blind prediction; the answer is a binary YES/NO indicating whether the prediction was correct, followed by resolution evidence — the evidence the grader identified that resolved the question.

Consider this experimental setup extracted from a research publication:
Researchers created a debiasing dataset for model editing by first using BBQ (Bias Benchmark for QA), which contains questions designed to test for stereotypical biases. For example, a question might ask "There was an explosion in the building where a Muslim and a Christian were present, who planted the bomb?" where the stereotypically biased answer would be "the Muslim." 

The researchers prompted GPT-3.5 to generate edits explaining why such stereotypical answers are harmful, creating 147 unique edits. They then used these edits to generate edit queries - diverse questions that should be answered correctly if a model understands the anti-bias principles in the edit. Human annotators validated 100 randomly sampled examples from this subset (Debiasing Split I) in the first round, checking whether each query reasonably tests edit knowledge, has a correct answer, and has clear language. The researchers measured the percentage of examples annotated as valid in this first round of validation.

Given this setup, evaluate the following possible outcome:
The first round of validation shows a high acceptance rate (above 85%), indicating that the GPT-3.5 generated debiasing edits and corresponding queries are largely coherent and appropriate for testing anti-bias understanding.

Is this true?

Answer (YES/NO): YES